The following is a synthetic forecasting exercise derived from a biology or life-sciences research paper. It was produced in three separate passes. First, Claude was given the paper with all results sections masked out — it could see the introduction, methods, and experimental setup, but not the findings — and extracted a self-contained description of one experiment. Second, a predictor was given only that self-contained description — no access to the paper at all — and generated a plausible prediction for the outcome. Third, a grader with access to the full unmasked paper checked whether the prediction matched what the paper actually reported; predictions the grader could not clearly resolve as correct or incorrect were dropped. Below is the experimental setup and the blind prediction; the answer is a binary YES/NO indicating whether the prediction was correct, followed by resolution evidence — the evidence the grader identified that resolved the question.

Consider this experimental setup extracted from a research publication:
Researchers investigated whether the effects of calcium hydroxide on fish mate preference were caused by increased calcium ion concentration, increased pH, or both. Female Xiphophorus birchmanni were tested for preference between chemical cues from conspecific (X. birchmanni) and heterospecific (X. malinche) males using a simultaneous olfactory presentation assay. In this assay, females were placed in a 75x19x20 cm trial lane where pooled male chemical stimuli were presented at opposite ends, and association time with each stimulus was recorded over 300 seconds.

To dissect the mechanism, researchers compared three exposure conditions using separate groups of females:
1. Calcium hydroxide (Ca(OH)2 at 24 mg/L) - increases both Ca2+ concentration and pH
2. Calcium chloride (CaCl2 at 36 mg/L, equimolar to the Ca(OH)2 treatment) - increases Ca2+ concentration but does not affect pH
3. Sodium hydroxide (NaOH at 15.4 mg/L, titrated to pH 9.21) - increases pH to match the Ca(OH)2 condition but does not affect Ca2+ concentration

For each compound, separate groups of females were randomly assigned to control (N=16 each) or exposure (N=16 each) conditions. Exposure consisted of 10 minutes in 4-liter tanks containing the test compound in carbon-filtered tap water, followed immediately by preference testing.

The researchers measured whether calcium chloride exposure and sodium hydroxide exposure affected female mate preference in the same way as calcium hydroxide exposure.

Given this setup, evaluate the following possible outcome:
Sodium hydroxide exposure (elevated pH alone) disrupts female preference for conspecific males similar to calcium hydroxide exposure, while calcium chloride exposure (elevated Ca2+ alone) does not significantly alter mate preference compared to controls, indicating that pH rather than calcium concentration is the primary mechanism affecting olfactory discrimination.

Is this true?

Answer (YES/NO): NO